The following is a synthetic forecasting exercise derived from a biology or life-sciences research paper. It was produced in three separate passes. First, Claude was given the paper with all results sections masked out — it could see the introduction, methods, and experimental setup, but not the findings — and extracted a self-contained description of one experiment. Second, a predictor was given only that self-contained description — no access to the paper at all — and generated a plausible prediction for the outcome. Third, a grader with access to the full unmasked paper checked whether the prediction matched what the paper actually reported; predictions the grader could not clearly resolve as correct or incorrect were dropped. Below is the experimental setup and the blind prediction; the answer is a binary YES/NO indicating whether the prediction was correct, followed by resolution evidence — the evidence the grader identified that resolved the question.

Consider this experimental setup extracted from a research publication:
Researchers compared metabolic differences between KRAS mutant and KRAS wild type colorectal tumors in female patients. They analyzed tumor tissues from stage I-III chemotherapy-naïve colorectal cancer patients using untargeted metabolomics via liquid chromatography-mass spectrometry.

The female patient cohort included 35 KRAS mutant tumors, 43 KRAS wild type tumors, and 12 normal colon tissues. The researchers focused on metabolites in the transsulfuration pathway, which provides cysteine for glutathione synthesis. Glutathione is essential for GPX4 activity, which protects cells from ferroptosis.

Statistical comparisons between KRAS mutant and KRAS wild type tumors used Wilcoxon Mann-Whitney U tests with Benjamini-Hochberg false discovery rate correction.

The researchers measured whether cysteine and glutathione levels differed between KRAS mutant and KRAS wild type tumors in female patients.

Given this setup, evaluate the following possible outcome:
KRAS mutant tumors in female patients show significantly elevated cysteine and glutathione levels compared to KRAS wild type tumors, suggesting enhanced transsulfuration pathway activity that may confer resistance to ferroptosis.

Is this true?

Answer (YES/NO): NO